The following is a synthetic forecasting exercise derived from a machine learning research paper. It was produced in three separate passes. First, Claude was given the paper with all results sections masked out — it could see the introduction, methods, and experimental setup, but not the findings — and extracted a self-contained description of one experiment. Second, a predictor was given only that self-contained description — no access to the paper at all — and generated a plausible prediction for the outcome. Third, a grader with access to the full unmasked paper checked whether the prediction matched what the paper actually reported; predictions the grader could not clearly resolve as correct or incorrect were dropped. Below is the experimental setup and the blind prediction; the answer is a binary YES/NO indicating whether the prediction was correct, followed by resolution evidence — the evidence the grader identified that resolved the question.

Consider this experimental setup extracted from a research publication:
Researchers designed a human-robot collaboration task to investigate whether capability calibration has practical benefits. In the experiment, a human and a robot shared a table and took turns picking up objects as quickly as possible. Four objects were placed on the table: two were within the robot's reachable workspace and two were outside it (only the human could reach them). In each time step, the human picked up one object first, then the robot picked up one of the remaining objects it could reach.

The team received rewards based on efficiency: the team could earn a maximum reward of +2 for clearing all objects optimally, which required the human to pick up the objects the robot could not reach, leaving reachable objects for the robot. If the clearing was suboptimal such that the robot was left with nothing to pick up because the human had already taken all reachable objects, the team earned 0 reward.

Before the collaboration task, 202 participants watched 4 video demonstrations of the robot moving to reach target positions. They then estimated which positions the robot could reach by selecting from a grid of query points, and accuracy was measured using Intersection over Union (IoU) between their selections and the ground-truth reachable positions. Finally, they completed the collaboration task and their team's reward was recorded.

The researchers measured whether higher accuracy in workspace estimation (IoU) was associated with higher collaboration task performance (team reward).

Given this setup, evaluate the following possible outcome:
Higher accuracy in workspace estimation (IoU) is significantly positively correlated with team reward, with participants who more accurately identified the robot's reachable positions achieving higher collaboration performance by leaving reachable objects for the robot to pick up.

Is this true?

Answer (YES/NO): YES